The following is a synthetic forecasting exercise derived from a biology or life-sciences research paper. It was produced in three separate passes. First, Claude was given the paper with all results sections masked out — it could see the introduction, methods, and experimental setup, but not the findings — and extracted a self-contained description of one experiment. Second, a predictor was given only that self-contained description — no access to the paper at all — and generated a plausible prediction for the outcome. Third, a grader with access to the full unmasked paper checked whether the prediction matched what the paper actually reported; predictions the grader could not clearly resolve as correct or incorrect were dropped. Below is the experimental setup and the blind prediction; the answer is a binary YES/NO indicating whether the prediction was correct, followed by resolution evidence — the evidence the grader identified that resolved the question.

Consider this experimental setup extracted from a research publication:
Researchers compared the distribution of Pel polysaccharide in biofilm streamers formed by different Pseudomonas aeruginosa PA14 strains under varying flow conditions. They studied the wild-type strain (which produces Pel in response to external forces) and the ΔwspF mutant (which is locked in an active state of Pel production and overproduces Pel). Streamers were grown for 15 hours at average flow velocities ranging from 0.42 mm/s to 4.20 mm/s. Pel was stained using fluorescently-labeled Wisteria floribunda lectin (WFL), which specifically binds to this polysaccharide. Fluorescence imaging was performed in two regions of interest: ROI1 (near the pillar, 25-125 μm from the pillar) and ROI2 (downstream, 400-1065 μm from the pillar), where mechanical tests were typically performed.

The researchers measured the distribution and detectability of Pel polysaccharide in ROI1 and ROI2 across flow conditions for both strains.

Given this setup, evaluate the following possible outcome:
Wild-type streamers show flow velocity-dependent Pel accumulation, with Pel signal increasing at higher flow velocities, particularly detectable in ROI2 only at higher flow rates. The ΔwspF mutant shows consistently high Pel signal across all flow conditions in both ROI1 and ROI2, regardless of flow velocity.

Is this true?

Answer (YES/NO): NO